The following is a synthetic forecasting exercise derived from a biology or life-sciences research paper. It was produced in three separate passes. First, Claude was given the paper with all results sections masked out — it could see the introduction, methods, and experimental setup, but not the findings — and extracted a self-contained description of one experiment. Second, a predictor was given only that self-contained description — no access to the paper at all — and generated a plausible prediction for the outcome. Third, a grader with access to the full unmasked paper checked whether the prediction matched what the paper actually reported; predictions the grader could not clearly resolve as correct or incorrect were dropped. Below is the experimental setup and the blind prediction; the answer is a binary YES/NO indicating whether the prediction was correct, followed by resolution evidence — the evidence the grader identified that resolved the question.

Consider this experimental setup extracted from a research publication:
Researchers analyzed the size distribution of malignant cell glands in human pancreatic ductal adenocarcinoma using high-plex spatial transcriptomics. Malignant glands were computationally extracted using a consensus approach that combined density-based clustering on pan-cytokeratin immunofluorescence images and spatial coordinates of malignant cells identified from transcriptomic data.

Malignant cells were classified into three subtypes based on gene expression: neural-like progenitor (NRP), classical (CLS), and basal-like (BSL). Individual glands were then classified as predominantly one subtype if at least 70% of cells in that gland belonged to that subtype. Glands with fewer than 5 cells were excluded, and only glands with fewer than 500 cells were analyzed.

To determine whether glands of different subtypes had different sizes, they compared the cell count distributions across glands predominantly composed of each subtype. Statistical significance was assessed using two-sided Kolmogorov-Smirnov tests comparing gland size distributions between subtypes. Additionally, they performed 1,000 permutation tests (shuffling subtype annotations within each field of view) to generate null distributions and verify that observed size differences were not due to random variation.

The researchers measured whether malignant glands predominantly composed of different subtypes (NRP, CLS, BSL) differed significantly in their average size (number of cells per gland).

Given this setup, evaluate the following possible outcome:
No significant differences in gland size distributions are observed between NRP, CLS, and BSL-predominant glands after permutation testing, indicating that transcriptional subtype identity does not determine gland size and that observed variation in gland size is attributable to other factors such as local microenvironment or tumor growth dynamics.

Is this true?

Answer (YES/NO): NO